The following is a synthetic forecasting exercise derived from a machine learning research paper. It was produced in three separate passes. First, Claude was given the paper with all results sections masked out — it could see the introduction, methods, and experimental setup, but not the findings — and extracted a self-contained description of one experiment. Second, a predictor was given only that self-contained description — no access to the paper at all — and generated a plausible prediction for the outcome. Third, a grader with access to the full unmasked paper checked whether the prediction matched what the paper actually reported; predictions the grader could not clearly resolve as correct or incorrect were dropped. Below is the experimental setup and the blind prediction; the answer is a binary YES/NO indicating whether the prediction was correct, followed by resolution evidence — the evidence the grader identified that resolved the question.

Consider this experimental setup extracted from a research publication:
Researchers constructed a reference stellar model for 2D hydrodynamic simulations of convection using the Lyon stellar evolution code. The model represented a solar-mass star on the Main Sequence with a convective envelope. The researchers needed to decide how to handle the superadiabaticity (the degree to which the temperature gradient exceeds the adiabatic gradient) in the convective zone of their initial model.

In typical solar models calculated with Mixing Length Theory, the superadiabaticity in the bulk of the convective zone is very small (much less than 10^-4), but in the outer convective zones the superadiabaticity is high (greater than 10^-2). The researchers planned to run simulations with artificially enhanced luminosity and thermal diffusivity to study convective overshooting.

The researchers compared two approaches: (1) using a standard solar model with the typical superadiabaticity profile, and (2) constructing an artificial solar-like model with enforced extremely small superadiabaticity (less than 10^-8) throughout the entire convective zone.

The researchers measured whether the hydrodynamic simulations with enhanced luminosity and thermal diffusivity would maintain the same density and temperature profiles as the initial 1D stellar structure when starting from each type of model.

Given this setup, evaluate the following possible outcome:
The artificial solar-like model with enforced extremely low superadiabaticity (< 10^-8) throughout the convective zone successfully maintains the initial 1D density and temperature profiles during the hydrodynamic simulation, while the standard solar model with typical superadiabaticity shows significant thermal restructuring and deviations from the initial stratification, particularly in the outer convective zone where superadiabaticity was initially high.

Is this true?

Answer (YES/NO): YES